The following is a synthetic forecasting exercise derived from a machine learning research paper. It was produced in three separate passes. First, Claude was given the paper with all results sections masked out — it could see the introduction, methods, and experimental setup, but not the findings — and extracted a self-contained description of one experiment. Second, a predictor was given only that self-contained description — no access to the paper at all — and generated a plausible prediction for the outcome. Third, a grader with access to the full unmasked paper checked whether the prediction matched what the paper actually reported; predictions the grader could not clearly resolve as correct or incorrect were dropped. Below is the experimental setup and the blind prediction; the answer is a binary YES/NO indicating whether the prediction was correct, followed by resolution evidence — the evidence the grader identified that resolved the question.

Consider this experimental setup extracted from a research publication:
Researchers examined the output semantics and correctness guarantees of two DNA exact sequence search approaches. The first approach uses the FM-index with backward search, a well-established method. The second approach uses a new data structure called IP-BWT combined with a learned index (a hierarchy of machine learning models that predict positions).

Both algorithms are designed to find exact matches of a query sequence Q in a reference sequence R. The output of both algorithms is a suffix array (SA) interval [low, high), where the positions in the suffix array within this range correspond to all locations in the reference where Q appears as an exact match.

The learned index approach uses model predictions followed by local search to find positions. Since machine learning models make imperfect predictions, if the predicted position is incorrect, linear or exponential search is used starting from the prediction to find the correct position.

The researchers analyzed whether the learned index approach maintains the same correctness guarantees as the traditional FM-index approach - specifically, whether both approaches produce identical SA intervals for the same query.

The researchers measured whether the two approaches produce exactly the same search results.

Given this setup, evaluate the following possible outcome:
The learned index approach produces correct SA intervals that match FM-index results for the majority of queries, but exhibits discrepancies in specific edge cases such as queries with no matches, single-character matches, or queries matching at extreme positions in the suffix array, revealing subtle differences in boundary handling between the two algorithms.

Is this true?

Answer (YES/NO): NO